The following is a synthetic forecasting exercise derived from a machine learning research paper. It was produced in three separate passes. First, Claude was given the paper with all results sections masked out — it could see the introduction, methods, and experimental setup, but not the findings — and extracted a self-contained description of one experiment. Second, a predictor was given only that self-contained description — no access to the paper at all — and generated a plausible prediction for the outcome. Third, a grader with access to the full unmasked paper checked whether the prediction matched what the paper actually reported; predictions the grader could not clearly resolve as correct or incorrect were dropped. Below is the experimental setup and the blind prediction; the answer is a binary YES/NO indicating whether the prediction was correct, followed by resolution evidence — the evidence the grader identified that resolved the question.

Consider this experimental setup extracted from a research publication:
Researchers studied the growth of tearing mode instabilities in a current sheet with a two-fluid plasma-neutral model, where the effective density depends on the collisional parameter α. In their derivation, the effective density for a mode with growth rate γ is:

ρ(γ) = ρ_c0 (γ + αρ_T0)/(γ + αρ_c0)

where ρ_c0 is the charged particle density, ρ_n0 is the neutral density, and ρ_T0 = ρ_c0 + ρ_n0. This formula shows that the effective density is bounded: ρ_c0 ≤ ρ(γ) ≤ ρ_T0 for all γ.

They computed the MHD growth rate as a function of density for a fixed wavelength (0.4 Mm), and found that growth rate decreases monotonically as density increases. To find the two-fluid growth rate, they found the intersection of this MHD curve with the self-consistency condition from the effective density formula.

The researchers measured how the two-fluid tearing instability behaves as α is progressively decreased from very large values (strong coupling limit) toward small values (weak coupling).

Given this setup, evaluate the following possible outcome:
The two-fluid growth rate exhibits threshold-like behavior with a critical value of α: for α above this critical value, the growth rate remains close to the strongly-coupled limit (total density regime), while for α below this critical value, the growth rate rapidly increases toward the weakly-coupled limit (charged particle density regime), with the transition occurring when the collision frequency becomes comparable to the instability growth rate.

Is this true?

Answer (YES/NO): NO